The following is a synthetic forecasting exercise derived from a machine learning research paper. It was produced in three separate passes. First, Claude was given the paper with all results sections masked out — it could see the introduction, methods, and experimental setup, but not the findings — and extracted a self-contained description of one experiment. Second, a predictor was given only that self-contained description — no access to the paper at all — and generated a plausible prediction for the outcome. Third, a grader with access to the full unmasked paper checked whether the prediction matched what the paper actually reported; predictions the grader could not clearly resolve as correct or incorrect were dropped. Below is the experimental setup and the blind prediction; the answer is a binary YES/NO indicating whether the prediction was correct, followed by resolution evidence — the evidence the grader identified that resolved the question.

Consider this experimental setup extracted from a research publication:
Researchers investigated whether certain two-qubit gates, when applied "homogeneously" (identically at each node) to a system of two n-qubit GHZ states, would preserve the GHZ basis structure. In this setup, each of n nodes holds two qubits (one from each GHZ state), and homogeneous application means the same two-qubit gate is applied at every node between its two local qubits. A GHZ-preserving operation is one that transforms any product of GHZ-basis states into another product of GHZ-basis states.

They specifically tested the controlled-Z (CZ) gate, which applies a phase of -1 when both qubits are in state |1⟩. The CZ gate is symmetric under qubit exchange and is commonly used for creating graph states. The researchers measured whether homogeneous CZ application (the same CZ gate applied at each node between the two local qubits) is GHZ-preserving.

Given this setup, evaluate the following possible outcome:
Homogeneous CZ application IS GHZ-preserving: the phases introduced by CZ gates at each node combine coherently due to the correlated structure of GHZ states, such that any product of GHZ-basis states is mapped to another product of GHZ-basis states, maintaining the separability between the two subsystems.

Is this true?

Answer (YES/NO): NO